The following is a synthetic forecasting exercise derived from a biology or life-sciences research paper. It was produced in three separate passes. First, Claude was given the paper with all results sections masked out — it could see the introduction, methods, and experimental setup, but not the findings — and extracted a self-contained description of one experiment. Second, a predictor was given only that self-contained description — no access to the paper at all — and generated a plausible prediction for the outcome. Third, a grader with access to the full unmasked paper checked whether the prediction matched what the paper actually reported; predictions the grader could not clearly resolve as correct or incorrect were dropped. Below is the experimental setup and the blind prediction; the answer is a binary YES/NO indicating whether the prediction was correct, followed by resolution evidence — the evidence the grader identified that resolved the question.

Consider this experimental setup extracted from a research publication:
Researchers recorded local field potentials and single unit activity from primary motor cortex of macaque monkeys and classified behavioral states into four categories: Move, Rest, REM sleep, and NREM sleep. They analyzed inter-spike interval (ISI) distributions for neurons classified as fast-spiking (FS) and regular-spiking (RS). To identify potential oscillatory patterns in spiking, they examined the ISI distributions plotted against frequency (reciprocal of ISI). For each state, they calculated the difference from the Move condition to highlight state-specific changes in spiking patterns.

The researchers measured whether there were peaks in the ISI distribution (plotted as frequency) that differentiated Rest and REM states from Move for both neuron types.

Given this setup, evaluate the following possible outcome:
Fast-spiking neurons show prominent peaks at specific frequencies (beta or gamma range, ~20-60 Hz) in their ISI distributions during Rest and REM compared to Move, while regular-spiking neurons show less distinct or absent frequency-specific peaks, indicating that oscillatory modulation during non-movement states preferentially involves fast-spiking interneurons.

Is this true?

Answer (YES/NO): NO